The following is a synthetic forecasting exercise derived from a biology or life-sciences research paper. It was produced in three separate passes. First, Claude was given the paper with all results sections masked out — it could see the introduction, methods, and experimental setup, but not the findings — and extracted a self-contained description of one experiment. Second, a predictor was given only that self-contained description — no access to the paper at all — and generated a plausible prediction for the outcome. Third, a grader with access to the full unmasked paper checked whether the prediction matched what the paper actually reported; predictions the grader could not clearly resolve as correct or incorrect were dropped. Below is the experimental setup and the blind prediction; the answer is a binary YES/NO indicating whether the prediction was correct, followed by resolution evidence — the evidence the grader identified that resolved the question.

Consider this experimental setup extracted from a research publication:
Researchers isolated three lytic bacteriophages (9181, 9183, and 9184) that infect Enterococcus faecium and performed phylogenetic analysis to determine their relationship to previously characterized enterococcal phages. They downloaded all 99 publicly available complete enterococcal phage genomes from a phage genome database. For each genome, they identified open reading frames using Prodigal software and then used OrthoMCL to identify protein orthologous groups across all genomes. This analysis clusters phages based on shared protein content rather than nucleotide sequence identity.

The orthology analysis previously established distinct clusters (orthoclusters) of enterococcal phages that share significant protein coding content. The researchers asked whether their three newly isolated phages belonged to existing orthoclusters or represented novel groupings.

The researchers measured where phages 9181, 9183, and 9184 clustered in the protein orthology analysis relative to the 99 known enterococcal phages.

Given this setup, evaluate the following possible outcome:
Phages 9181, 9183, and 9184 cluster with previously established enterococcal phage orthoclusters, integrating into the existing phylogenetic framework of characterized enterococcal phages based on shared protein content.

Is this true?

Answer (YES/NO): NO